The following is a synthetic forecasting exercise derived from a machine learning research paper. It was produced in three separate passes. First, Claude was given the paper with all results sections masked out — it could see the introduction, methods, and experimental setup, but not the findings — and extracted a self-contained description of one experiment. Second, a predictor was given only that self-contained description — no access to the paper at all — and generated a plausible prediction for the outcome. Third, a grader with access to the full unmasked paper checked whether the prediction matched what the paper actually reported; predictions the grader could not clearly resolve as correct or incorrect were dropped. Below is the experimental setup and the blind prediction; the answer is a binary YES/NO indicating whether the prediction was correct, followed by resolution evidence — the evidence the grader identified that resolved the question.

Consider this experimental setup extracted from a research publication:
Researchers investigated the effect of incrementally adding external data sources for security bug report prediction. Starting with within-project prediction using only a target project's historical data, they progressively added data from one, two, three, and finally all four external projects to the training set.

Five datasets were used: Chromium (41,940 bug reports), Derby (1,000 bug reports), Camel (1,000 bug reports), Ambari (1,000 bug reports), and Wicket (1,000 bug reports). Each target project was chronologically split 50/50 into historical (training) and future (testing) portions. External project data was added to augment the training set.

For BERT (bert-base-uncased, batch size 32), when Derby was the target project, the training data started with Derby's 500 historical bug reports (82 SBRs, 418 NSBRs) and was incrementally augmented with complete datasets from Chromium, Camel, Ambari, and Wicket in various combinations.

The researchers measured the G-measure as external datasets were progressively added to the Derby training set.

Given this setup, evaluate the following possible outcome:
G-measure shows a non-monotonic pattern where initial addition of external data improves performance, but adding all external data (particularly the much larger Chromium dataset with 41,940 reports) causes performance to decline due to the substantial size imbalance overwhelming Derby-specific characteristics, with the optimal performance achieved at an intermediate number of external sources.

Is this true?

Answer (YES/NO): NO